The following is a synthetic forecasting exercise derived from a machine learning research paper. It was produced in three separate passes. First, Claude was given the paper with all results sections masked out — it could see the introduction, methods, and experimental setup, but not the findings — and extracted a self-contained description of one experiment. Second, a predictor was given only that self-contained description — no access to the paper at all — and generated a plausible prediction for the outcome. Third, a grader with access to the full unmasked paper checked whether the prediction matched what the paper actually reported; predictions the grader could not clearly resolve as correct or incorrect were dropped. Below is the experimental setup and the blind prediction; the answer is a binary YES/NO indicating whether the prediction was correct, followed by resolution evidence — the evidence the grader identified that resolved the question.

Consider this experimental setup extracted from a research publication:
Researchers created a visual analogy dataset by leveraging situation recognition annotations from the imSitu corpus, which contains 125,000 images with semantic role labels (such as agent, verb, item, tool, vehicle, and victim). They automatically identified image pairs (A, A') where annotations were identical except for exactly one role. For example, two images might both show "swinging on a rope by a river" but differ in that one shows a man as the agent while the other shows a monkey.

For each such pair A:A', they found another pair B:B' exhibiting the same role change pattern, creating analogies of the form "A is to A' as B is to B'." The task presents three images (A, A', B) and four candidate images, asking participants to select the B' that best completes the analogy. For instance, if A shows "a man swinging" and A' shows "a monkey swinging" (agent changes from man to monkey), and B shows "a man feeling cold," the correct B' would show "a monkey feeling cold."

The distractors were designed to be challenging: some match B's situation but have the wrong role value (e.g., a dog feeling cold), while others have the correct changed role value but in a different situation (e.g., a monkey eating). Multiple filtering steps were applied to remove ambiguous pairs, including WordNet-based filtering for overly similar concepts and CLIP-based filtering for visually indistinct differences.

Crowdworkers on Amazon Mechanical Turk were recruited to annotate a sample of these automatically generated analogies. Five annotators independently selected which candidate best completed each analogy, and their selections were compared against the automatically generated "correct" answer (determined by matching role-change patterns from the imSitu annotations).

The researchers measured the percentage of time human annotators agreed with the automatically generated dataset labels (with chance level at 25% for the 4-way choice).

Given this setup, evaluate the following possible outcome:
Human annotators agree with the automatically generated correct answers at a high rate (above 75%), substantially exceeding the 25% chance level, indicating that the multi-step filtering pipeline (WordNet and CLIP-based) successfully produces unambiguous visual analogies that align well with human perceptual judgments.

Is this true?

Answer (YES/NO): YES